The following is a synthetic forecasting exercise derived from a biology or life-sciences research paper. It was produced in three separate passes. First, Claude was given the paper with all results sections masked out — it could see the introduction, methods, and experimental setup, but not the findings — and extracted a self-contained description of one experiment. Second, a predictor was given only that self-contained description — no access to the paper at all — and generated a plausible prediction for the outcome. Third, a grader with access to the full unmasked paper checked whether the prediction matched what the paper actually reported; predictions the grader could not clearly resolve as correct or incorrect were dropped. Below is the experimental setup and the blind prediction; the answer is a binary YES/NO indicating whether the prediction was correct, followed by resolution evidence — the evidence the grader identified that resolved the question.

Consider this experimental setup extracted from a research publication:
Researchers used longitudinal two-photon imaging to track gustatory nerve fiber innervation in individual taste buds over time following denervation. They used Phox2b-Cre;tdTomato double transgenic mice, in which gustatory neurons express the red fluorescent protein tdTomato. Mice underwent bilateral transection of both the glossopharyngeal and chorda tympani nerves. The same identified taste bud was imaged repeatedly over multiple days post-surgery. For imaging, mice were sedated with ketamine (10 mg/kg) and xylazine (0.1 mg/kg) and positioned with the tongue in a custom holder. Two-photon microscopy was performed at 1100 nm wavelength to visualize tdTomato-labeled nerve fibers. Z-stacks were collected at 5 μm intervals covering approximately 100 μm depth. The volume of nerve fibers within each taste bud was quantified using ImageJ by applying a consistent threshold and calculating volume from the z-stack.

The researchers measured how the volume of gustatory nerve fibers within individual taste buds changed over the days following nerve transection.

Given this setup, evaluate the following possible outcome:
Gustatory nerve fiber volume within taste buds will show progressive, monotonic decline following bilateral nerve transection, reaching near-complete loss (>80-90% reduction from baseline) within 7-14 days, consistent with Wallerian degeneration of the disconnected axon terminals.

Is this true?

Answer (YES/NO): NO